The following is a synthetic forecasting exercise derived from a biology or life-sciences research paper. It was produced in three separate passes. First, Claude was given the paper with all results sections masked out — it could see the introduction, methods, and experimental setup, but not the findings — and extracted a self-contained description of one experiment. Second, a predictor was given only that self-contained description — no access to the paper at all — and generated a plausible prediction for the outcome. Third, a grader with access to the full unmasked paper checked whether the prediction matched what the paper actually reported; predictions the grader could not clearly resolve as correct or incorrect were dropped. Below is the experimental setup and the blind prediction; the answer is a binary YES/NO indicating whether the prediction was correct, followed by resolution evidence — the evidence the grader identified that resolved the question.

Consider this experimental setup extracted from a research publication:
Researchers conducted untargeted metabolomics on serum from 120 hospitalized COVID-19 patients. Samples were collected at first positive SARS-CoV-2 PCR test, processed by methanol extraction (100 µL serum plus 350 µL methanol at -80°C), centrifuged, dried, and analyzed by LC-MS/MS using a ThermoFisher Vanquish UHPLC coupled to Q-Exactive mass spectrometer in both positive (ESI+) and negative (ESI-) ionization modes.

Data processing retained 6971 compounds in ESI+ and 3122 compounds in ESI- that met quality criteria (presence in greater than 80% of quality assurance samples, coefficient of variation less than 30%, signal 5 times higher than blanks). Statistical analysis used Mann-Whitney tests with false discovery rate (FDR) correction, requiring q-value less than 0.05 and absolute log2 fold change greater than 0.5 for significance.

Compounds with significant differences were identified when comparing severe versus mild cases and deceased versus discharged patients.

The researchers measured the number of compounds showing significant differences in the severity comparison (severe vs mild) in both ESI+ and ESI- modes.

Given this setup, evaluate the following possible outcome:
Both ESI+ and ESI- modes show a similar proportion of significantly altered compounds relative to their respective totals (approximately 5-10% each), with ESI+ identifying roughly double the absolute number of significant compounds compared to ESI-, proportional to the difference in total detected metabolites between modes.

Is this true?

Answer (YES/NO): NO